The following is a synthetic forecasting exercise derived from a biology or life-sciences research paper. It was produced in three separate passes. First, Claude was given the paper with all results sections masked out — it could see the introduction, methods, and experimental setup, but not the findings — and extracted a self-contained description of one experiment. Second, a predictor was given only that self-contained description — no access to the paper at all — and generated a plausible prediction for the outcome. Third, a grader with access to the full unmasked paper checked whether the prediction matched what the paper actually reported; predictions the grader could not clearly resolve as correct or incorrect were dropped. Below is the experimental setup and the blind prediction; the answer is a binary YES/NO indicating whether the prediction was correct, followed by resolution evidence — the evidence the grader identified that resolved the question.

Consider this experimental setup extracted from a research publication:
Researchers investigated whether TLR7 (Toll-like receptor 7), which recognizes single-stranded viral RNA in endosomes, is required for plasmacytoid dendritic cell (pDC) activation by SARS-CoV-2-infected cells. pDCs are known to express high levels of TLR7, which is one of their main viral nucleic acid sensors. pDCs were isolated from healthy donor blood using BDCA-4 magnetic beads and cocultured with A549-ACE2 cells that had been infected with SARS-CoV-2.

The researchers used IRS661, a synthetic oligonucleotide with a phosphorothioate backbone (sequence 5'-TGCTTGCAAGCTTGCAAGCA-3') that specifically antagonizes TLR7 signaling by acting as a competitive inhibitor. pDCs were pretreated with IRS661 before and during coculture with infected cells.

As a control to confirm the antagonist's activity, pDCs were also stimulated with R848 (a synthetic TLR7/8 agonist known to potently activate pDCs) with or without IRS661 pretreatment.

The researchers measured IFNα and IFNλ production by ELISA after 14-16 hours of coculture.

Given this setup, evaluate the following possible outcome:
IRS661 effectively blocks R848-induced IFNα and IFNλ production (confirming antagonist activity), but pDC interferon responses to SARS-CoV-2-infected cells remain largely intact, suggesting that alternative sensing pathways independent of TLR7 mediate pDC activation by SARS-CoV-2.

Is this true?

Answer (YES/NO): NO